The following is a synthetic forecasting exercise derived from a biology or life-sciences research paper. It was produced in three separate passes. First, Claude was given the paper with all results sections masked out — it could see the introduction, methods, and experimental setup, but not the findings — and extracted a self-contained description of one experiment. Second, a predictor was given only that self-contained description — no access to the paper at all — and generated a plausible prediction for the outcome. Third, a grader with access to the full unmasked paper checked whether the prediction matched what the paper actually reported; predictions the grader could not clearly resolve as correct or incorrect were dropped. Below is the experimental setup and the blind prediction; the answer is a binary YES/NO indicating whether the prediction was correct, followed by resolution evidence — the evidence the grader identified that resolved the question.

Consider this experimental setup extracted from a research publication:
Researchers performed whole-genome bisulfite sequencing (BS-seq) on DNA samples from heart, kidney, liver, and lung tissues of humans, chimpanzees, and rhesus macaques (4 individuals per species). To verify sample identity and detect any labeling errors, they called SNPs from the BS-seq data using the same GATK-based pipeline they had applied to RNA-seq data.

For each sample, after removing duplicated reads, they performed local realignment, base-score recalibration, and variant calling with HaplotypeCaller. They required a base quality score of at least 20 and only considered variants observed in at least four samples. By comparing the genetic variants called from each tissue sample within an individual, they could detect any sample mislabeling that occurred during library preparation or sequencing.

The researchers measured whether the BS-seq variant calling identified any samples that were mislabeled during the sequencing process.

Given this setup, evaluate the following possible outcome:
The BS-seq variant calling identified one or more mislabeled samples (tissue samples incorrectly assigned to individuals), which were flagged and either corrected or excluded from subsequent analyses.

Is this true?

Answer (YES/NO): YES